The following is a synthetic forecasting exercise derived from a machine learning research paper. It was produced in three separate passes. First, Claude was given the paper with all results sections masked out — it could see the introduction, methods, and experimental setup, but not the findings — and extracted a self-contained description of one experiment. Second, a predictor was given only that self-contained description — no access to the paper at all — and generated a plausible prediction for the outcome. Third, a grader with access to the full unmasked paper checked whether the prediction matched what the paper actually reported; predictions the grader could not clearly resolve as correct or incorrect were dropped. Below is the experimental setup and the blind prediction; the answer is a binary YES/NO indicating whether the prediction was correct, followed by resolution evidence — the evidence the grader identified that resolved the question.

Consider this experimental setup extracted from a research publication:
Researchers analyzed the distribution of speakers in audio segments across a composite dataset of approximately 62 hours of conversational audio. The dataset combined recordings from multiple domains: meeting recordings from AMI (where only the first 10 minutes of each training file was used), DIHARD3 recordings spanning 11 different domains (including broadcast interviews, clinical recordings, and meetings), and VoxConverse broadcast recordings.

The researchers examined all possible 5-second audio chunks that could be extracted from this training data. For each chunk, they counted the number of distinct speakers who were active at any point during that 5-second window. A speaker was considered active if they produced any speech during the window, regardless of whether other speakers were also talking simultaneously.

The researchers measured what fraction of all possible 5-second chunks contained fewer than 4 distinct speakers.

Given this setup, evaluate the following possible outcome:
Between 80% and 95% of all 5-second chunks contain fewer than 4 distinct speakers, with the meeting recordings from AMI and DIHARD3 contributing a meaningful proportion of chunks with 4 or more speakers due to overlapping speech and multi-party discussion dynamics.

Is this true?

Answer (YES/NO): NO